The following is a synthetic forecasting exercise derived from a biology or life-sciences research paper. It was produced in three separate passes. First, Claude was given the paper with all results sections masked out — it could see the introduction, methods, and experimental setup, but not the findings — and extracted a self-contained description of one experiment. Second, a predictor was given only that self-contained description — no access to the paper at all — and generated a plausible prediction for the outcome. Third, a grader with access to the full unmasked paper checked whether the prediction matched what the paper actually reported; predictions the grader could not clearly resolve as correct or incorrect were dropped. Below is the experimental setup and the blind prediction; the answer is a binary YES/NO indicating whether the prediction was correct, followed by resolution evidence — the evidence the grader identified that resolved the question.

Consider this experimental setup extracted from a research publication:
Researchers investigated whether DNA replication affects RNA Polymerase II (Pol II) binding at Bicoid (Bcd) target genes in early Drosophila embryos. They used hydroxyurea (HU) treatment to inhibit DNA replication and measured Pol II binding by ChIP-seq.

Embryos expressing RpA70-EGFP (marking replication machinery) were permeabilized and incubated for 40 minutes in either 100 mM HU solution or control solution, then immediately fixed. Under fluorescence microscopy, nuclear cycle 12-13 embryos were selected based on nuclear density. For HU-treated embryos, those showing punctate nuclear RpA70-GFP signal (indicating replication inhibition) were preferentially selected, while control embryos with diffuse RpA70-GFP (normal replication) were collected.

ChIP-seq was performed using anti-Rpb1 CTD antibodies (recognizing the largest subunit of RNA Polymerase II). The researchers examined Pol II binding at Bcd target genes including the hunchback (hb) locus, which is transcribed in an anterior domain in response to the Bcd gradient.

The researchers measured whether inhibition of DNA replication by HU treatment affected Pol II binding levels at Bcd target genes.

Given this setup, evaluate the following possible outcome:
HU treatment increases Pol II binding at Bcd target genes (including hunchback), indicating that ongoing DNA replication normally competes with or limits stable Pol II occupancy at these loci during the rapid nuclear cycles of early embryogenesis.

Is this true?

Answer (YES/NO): NO